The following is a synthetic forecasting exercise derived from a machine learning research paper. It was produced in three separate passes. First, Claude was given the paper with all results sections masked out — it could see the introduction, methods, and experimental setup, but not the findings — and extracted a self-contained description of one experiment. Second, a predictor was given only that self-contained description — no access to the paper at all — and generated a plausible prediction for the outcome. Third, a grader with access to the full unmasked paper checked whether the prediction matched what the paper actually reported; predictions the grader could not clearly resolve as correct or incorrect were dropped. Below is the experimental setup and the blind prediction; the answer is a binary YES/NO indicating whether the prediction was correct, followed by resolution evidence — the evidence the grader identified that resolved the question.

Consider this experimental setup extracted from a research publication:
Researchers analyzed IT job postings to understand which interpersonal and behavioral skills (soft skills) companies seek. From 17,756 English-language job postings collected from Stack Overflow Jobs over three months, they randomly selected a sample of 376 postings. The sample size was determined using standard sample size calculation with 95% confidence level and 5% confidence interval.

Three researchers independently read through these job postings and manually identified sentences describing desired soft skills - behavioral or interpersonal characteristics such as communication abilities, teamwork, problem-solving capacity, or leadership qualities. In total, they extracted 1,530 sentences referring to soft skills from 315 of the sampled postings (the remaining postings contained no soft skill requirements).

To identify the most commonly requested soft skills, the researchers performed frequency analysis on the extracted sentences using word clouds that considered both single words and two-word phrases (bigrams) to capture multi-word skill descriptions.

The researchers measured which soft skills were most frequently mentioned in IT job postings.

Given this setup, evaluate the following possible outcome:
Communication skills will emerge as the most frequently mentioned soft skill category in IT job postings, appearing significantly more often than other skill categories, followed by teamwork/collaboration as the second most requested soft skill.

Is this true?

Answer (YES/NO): YES